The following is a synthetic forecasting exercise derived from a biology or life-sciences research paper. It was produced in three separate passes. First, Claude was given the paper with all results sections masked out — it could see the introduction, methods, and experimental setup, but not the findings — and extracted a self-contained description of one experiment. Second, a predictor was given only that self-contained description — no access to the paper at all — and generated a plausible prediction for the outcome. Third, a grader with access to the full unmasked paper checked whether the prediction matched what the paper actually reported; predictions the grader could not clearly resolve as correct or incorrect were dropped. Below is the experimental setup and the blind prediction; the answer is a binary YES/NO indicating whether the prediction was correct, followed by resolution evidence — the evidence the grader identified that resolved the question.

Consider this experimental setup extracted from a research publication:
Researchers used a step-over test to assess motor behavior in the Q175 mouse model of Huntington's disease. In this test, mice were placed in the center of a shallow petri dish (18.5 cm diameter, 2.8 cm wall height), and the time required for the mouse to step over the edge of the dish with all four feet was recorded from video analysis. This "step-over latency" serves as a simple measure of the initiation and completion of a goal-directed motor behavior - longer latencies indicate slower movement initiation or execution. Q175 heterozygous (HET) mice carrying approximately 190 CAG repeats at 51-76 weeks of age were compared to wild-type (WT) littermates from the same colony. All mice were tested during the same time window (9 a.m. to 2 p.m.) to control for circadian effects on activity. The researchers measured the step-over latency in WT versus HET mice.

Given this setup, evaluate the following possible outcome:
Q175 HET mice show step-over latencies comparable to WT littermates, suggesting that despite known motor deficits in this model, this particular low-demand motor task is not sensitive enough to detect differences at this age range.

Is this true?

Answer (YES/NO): NO